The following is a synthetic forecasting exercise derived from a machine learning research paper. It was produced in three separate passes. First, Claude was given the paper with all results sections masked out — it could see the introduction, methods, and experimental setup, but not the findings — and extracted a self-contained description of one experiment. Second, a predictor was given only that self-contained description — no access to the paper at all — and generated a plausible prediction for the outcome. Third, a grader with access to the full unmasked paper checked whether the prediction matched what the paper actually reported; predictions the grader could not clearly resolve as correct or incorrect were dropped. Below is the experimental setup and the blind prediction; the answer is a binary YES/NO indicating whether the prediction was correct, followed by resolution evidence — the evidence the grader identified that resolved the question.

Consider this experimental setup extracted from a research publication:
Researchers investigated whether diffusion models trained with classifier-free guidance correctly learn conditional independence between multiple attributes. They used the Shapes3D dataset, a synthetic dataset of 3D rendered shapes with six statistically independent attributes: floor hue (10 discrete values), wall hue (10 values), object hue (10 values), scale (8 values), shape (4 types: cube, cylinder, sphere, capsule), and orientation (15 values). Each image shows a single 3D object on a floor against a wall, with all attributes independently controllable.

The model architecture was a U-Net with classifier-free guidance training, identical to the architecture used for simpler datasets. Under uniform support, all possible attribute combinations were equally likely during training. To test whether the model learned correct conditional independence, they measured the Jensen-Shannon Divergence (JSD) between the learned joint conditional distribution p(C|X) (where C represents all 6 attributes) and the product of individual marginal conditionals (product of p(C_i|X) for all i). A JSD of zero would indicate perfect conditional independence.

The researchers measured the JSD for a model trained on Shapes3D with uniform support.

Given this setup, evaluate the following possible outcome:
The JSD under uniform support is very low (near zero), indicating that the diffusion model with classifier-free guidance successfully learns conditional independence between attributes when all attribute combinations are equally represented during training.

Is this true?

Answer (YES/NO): NO